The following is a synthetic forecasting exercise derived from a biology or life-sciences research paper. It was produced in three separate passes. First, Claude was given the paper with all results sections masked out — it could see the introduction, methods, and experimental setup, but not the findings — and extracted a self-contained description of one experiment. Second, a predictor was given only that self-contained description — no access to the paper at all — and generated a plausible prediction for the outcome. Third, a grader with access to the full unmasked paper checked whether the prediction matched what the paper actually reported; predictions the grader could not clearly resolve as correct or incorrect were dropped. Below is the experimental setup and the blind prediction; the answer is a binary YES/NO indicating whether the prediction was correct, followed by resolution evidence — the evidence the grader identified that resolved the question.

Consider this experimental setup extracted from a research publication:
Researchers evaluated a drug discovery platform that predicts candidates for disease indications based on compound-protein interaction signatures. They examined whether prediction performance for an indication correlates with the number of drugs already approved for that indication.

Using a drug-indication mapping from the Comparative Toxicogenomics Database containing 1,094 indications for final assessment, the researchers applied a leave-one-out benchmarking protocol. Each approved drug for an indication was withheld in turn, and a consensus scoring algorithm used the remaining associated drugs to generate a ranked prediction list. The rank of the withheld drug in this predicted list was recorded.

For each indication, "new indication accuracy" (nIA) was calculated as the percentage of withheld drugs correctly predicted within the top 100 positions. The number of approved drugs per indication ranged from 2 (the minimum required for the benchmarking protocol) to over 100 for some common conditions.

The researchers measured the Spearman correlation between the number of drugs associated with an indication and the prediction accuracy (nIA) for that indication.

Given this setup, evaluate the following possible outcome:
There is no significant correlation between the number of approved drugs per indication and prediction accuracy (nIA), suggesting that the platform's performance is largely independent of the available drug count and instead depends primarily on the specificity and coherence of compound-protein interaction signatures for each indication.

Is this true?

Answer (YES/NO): NO